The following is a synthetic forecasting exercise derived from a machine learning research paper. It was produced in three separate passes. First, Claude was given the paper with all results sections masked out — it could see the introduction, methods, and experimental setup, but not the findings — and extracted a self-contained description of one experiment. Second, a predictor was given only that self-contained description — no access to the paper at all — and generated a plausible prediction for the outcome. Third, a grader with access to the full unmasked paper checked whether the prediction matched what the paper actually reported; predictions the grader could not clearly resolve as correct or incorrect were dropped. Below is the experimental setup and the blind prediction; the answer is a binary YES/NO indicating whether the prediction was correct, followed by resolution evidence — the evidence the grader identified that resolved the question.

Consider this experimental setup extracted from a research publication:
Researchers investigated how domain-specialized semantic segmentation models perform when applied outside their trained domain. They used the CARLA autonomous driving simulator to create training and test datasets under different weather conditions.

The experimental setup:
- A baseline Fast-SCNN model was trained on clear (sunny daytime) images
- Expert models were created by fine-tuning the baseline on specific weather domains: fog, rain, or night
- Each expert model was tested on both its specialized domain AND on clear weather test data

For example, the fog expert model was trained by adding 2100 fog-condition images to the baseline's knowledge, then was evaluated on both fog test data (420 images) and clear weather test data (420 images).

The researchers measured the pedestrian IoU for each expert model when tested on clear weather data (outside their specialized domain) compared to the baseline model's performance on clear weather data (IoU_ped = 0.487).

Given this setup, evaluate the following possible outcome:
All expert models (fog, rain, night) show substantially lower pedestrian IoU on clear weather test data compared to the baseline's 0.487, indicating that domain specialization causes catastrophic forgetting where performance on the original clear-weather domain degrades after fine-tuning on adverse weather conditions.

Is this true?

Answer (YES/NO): YES